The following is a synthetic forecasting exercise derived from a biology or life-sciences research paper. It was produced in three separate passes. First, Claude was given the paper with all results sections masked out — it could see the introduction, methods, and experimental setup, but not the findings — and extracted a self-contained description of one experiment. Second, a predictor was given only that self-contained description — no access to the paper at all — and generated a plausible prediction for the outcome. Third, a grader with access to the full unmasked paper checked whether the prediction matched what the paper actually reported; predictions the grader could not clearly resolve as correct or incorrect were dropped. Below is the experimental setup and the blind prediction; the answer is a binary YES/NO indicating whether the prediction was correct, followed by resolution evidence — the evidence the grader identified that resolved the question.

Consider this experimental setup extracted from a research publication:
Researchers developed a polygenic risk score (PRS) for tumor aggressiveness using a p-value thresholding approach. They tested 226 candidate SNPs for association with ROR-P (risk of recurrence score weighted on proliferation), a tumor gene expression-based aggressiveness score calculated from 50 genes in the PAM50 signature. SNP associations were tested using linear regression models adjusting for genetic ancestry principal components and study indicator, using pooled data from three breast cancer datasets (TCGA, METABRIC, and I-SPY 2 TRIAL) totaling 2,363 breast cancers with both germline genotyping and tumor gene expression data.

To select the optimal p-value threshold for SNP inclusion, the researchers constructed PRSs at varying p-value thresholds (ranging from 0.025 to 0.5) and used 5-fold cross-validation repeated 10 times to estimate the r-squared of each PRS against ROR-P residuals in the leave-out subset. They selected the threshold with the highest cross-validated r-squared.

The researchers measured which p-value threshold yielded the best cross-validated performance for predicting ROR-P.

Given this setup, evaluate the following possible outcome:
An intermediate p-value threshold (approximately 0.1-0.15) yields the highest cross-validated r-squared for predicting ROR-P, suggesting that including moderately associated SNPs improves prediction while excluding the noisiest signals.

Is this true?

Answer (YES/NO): NO